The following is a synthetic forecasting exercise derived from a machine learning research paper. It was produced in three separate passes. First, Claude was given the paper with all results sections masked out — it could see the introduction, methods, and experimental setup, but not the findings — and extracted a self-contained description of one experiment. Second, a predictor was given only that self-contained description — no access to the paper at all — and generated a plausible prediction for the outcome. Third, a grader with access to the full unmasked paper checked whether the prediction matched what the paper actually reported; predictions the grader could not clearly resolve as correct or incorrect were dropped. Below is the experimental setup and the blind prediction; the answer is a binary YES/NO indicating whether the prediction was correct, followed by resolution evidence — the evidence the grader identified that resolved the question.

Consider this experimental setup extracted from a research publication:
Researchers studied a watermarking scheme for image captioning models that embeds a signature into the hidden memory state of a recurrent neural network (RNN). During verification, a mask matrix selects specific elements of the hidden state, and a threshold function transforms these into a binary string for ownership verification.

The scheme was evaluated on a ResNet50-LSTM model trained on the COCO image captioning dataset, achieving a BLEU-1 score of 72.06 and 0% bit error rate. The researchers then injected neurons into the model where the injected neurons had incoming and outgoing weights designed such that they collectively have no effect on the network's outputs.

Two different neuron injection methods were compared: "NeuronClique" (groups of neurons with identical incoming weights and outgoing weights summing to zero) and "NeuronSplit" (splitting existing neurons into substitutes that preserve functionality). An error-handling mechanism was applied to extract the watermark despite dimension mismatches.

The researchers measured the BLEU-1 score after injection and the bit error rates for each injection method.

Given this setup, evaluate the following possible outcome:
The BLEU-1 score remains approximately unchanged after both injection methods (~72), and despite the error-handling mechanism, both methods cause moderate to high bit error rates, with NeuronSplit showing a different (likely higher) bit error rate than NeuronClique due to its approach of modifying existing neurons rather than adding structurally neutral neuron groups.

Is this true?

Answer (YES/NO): NO